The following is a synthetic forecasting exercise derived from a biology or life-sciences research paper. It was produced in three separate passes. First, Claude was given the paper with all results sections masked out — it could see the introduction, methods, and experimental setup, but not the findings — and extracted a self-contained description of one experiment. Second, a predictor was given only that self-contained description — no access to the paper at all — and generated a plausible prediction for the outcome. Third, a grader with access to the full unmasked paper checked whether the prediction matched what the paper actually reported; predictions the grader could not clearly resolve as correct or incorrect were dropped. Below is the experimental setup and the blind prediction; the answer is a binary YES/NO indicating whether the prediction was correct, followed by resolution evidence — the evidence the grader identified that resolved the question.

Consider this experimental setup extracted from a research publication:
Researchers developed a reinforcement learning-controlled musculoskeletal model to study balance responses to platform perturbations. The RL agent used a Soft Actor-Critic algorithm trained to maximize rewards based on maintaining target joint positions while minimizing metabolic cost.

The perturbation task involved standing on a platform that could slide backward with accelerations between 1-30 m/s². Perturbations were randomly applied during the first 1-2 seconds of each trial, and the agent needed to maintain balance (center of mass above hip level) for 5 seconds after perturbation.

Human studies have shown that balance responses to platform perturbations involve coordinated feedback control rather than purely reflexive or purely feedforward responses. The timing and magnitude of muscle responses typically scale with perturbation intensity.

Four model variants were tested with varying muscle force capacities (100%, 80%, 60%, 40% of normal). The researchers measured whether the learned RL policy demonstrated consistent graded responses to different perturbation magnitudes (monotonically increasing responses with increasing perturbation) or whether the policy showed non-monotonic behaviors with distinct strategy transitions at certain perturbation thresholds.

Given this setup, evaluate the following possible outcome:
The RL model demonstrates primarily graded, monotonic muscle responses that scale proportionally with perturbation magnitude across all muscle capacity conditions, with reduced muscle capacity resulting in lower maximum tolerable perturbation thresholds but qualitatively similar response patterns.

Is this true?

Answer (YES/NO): NO